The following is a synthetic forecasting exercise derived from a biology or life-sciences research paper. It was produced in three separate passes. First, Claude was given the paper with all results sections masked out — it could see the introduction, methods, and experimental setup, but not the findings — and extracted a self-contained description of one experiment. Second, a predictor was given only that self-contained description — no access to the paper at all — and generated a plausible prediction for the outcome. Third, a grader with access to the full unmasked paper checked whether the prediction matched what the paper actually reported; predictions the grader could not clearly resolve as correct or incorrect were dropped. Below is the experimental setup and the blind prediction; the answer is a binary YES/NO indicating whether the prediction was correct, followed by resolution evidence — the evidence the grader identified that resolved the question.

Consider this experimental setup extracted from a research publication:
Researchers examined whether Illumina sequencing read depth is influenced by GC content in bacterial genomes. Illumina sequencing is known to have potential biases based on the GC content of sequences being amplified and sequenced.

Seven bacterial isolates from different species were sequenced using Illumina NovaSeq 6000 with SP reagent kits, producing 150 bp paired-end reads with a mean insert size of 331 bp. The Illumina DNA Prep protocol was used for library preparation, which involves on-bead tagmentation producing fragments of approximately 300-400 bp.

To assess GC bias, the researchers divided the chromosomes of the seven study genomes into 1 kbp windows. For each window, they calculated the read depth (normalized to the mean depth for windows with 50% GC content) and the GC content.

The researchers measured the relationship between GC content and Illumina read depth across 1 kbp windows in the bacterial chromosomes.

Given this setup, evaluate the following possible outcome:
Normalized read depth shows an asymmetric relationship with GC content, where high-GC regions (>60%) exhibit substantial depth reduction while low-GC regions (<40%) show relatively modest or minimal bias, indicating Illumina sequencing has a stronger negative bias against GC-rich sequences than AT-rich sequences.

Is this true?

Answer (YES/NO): NO